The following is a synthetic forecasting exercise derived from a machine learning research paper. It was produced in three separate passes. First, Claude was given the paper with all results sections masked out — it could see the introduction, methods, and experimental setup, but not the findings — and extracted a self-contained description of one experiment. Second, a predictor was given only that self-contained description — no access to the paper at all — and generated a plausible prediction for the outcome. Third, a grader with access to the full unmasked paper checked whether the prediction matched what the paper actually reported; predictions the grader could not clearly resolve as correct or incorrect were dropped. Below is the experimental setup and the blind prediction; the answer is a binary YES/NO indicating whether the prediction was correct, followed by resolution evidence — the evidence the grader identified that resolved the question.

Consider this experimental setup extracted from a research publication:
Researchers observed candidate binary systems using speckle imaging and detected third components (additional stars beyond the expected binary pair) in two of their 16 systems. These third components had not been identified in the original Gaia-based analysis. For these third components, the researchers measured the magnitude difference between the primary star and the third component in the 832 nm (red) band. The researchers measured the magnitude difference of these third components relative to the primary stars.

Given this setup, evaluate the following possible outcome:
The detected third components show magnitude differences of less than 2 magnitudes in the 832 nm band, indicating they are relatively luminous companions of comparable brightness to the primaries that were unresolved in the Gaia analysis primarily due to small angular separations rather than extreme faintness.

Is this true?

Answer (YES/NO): NO